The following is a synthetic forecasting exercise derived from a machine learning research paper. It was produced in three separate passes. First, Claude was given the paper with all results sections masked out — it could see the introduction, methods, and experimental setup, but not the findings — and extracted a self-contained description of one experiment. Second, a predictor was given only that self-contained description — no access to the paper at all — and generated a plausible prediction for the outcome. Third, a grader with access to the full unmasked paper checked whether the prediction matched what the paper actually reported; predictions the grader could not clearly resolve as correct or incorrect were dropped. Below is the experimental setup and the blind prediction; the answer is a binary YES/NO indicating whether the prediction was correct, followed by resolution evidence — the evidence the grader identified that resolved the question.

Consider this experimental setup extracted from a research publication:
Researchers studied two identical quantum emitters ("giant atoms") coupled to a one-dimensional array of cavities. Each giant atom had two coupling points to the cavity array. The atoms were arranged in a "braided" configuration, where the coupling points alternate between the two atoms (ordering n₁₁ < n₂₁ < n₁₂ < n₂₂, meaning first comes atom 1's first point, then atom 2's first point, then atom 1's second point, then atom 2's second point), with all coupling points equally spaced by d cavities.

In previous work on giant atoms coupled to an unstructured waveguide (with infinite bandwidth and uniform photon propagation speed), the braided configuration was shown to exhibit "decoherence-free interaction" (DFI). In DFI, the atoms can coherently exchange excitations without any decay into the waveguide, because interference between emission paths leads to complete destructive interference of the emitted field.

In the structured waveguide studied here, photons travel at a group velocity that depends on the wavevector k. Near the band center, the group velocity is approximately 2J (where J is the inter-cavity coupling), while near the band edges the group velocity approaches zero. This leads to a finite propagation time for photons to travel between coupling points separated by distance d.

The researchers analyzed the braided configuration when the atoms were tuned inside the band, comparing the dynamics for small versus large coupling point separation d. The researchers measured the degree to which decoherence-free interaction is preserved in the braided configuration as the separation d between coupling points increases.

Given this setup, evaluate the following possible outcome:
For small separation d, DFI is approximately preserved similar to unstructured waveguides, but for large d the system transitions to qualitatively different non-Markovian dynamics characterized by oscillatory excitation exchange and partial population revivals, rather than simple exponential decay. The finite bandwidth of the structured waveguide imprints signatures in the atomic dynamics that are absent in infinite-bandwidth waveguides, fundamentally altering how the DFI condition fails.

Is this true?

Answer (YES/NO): NO